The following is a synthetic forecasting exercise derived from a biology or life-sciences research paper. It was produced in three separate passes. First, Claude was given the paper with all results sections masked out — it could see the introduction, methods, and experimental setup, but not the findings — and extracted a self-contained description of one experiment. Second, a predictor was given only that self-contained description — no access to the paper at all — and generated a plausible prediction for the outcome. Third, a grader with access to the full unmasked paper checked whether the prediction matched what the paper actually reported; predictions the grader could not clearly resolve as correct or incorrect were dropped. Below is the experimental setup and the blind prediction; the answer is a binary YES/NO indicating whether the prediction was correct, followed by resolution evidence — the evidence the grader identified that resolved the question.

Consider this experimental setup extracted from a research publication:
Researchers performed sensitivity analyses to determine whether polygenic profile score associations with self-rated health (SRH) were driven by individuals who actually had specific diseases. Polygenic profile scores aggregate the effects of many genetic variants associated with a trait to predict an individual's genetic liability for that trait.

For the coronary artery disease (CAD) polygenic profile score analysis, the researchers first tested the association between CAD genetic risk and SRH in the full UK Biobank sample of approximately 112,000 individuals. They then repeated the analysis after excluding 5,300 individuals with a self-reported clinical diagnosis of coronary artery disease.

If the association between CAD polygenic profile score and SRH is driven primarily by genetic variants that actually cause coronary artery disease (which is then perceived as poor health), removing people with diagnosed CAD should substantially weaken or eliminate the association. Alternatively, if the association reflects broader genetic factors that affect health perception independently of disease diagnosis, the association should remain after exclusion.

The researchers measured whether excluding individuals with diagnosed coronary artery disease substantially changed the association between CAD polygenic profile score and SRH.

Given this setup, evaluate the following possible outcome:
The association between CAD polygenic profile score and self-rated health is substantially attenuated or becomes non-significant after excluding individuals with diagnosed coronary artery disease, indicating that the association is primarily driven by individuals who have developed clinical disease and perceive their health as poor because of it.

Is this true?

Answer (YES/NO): NO